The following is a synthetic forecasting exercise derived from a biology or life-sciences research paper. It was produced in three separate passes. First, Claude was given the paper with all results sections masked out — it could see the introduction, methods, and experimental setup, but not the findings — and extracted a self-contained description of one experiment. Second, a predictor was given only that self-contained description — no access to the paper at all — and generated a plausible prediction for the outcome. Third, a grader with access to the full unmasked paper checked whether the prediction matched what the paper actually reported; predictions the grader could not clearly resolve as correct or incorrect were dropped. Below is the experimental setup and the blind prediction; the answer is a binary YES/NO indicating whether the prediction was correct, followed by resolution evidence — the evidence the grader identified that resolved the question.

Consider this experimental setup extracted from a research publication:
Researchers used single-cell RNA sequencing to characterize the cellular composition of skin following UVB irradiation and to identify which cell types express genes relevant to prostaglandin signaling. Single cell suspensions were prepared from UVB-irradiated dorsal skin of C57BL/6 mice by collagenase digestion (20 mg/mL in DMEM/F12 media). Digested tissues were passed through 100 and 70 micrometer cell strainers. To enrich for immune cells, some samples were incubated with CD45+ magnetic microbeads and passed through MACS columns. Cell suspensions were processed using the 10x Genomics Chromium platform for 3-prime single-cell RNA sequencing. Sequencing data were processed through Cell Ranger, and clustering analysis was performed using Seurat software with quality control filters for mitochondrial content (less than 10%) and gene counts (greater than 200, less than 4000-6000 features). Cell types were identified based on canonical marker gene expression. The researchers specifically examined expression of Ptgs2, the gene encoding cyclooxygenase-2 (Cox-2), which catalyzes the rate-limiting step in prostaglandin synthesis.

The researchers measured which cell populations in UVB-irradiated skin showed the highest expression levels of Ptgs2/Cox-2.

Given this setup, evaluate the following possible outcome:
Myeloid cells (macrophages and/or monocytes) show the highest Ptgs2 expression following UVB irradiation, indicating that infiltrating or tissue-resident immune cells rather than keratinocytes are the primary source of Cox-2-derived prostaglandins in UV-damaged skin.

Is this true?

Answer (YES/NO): YES